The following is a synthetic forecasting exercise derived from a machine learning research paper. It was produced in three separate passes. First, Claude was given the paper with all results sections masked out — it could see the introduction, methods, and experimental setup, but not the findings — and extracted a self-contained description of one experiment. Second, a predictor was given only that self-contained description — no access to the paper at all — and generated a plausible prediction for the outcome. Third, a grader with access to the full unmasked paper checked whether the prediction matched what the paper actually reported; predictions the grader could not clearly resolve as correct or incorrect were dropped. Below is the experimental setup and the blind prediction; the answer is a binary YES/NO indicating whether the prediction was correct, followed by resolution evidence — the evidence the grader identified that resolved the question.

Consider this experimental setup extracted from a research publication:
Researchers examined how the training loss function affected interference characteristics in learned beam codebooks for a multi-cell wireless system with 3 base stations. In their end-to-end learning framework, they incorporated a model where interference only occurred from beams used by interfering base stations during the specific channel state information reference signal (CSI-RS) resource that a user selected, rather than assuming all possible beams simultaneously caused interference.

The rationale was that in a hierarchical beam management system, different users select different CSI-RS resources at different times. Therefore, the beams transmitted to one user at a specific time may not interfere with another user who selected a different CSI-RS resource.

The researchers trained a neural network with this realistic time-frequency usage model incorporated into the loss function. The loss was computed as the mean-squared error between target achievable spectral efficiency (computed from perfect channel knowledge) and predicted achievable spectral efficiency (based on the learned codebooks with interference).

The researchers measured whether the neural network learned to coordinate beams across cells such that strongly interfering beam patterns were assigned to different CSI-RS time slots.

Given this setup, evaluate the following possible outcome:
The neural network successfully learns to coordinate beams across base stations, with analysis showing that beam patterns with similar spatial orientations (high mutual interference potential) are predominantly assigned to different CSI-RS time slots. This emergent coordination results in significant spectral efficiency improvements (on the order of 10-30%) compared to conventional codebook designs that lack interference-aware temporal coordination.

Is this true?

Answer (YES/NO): NO